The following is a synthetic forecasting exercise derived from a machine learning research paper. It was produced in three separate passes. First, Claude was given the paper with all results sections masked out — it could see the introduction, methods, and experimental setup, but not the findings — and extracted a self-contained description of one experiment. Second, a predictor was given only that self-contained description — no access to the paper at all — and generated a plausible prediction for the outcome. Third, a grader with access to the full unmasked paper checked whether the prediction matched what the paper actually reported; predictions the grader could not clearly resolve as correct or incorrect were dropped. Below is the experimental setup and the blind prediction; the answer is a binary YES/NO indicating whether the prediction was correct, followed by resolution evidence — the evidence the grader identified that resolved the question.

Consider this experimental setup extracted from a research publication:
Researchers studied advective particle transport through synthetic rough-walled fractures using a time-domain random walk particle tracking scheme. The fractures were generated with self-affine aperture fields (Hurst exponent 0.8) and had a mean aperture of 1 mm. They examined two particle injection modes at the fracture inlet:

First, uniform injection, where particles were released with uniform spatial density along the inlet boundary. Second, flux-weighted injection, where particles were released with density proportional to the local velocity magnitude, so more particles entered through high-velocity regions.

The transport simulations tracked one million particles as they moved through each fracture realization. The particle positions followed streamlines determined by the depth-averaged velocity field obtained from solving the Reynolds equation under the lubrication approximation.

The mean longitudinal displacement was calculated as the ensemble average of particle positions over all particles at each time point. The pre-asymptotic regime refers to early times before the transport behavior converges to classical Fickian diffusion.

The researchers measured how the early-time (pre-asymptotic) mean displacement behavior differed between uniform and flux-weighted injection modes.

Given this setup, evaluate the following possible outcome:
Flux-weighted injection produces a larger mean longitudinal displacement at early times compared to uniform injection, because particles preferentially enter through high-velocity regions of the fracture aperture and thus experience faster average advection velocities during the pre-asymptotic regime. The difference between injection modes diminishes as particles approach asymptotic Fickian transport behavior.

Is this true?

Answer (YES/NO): YES